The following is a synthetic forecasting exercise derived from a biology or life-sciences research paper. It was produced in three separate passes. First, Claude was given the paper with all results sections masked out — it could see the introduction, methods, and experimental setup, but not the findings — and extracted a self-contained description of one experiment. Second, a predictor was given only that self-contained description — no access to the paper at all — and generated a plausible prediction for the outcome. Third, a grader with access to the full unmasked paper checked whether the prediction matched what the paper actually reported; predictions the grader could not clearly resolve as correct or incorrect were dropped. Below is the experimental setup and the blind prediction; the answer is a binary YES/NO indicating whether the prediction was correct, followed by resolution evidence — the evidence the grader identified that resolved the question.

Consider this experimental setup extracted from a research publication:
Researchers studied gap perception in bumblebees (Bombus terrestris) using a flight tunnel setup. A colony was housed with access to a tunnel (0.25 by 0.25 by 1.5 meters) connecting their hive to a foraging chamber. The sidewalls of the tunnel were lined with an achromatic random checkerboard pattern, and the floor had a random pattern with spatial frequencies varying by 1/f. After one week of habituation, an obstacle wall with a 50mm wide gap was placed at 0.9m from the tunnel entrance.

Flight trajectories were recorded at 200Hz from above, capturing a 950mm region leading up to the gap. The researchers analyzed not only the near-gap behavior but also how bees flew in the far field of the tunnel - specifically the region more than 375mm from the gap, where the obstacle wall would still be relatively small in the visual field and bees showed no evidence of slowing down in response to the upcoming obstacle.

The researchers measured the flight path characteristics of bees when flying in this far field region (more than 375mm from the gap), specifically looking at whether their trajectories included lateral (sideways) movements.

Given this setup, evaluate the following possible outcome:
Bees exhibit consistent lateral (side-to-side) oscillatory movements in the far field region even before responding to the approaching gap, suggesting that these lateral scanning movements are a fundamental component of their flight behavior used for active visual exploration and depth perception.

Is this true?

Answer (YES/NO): YES